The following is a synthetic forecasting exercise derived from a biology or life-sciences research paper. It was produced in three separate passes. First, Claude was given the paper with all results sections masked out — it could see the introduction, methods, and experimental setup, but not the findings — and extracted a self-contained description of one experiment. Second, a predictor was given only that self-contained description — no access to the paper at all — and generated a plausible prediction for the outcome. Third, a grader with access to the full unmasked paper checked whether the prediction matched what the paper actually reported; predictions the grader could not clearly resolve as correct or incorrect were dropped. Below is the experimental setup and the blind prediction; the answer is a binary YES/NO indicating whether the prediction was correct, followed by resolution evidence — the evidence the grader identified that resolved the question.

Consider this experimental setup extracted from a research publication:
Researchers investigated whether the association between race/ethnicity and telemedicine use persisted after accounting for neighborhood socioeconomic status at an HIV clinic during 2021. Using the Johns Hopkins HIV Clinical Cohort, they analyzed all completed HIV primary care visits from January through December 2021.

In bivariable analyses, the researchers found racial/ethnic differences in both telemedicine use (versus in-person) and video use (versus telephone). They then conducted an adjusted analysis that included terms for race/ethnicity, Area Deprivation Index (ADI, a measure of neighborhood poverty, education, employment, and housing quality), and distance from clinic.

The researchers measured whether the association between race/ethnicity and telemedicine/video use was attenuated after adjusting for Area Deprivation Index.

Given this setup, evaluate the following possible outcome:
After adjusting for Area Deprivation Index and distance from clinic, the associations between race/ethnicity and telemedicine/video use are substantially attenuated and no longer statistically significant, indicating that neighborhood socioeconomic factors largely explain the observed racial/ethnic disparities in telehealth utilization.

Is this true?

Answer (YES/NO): NO